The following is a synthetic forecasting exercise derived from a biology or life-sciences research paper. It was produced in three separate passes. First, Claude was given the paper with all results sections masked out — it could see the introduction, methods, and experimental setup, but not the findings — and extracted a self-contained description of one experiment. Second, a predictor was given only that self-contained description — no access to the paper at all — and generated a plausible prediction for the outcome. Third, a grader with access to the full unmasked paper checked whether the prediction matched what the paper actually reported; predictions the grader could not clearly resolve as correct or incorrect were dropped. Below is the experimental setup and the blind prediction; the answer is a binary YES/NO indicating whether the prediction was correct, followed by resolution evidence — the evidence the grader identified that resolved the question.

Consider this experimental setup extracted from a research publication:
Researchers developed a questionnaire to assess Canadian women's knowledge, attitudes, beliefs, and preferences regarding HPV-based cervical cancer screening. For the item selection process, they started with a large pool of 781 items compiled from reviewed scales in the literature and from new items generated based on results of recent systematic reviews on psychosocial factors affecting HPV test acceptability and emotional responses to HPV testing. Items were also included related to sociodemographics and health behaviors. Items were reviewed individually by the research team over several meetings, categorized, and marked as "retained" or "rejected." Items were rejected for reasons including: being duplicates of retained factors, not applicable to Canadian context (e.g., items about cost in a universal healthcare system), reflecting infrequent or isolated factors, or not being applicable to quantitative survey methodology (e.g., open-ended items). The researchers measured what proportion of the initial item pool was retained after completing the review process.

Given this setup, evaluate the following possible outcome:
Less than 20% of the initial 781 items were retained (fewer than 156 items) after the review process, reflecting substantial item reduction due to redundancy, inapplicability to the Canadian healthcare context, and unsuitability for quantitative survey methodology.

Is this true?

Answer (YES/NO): YES